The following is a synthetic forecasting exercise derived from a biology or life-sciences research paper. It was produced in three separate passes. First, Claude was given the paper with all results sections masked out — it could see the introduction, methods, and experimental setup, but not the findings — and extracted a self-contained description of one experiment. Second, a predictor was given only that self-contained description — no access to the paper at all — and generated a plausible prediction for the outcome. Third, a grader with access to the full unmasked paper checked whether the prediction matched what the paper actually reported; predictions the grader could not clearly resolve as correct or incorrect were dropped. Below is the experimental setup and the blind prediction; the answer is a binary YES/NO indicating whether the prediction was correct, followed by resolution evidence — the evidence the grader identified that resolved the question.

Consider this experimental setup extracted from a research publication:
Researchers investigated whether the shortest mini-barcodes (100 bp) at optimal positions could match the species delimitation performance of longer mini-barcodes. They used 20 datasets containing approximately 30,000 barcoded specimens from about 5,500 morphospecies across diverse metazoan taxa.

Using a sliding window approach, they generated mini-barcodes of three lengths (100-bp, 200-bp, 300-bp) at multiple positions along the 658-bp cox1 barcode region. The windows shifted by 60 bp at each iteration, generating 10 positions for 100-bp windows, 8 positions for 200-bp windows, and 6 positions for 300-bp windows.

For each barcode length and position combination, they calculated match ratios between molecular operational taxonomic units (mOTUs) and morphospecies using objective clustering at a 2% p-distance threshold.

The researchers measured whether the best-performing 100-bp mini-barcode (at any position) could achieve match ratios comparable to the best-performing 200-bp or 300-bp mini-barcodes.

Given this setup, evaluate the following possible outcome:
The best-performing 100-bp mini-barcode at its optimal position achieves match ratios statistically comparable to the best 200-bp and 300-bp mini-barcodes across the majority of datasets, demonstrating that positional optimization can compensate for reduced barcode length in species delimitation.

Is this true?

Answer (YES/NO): NO